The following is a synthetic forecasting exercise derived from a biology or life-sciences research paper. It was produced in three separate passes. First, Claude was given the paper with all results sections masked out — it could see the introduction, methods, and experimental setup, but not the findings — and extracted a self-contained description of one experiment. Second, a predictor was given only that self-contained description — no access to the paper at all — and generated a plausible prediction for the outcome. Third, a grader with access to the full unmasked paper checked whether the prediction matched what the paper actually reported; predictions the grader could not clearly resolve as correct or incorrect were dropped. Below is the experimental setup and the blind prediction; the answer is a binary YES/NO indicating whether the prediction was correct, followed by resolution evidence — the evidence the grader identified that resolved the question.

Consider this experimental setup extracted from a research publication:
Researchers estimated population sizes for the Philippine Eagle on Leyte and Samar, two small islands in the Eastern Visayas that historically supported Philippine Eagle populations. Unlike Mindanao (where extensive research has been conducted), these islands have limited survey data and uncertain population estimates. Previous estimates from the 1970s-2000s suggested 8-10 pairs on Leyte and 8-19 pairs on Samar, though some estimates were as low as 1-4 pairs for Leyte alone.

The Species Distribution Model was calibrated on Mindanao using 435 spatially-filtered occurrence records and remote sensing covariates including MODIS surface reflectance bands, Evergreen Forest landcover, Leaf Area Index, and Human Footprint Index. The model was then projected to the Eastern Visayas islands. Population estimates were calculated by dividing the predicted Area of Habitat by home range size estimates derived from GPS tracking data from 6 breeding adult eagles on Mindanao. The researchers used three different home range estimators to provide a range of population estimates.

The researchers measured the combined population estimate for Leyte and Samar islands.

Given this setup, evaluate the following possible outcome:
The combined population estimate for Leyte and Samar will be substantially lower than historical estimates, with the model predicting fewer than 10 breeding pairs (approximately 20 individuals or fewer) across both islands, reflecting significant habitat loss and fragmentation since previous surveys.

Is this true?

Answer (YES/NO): NO